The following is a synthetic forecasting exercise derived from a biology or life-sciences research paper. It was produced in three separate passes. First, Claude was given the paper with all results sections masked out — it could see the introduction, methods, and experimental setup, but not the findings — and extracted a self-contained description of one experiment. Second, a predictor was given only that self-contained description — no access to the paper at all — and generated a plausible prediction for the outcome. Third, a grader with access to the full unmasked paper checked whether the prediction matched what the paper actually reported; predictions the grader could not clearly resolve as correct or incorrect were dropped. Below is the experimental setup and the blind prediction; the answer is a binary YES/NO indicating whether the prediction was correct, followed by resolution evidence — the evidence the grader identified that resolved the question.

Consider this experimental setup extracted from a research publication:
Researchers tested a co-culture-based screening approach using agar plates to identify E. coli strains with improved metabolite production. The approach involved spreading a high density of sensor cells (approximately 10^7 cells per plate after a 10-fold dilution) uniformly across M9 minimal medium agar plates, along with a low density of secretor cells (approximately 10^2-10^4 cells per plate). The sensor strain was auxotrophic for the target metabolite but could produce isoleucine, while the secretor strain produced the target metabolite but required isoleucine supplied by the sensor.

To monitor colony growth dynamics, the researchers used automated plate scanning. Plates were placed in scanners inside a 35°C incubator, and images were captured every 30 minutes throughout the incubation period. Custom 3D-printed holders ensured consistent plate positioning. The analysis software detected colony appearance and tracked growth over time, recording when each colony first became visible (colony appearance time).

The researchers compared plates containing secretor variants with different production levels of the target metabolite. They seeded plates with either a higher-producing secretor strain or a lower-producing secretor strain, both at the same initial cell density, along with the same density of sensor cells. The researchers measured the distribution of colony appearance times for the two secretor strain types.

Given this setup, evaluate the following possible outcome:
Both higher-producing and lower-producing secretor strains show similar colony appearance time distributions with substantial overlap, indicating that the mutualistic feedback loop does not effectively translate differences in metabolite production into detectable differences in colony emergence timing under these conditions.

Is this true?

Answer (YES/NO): NO